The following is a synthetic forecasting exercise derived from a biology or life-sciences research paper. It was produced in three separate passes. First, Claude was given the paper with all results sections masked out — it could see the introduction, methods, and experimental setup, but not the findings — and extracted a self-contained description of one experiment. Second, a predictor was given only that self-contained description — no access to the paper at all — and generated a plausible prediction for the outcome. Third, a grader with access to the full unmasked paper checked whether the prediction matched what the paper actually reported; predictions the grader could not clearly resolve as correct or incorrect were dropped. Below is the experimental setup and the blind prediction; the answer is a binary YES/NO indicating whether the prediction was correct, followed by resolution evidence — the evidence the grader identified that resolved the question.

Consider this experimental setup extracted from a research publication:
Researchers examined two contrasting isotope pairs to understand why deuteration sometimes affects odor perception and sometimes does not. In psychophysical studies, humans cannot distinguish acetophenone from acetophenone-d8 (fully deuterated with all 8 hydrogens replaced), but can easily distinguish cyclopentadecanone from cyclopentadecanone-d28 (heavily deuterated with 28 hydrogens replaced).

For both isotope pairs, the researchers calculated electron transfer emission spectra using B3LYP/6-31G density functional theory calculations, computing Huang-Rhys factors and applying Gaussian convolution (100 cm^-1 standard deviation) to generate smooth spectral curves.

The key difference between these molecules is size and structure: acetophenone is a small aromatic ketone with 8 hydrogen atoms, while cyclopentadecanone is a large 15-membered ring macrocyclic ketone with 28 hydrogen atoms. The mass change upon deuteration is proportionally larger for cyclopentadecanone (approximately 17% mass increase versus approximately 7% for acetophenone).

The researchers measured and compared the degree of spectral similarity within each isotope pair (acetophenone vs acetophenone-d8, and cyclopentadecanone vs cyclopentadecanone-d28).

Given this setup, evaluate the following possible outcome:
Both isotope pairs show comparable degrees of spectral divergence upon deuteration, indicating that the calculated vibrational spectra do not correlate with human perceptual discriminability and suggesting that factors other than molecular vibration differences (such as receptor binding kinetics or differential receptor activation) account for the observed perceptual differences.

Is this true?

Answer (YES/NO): NO